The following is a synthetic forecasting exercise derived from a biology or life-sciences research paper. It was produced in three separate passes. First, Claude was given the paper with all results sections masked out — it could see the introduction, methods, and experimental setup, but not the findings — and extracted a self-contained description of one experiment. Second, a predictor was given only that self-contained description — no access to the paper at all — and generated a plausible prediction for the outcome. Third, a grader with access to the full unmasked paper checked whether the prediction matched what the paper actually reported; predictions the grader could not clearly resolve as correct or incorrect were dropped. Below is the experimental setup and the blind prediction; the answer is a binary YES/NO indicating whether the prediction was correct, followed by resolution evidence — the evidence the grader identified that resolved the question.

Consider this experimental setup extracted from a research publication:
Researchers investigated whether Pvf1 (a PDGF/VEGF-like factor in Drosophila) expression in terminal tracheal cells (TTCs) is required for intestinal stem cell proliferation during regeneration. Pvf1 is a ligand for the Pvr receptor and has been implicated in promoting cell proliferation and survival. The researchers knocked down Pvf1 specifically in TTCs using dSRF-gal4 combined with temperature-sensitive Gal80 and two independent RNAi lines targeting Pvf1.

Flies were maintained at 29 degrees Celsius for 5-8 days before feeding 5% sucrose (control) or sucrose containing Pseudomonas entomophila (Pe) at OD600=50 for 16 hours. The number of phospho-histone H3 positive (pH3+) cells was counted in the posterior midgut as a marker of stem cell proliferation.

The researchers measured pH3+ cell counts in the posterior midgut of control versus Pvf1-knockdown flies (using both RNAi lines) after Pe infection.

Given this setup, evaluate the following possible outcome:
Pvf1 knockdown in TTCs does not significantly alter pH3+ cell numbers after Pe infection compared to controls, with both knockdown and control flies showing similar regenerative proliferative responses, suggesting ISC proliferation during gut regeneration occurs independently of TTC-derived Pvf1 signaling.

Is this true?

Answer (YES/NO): NO